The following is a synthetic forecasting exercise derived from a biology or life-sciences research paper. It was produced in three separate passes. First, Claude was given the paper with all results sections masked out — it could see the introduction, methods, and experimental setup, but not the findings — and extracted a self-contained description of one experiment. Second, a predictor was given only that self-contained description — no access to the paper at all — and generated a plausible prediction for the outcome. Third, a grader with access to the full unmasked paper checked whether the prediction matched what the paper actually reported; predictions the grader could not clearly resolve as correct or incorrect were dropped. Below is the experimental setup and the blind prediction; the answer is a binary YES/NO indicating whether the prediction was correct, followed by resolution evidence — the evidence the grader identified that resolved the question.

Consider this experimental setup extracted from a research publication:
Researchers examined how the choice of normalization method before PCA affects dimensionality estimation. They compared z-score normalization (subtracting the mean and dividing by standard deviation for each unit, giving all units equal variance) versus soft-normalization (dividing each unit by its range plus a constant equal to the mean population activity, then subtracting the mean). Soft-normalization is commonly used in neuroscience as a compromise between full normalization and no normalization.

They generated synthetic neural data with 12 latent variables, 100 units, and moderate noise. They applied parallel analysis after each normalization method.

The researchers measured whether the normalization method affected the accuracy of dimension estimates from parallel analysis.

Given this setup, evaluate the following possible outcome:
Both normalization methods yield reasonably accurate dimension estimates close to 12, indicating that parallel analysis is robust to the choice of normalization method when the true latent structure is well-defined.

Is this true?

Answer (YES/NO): YES